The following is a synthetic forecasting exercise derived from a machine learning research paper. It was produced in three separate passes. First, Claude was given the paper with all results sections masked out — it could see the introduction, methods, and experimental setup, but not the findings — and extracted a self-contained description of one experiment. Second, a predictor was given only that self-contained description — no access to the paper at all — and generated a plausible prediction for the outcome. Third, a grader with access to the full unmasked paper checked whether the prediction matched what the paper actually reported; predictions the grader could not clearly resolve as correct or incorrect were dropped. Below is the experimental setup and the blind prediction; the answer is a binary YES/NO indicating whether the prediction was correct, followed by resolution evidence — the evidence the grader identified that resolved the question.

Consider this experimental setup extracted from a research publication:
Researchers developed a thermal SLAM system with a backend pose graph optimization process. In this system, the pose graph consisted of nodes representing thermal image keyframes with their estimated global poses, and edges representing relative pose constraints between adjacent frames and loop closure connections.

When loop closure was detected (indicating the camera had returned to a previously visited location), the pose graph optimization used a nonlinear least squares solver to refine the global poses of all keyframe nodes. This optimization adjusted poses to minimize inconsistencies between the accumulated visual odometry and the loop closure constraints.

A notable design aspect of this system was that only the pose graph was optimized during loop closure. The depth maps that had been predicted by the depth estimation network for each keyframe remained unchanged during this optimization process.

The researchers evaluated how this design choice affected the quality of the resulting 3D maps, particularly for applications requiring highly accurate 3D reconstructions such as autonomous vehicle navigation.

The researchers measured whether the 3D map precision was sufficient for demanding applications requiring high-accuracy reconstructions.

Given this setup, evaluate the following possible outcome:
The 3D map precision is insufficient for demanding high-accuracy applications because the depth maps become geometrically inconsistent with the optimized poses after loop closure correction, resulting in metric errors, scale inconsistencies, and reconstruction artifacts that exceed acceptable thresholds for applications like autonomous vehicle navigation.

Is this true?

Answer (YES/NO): NO